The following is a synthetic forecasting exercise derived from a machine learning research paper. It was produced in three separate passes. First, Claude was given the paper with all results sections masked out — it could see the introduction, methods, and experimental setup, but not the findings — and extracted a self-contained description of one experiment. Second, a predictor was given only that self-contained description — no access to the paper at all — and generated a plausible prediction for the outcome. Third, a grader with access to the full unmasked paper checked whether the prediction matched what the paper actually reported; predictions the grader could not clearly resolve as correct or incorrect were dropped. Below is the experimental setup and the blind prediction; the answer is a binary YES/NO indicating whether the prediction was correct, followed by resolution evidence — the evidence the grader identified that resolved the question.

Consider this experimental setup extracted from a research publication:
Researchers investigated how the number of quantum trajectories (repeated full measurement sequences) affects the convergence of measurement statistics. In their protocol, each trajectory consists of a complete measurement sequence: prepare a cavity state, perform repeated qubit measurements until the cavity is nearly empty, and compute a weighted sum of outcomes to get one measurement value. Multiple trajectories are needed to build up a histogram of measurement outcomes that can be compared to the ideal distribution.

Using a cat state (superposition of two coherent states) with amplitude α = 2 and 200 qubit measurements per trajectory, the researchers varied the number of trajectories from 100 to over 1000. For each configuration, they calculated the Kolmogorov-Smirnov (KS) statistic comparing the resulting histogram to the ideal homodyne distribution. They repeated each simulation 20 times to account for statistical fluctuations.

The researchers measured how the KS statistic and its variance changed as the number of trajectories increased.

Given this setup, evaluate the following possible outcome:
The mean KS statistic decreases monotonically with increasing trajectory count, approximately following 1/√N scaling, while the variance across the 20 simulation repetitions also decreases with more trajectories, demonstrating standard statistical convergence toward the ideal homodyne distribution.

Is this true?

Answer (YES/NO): NO